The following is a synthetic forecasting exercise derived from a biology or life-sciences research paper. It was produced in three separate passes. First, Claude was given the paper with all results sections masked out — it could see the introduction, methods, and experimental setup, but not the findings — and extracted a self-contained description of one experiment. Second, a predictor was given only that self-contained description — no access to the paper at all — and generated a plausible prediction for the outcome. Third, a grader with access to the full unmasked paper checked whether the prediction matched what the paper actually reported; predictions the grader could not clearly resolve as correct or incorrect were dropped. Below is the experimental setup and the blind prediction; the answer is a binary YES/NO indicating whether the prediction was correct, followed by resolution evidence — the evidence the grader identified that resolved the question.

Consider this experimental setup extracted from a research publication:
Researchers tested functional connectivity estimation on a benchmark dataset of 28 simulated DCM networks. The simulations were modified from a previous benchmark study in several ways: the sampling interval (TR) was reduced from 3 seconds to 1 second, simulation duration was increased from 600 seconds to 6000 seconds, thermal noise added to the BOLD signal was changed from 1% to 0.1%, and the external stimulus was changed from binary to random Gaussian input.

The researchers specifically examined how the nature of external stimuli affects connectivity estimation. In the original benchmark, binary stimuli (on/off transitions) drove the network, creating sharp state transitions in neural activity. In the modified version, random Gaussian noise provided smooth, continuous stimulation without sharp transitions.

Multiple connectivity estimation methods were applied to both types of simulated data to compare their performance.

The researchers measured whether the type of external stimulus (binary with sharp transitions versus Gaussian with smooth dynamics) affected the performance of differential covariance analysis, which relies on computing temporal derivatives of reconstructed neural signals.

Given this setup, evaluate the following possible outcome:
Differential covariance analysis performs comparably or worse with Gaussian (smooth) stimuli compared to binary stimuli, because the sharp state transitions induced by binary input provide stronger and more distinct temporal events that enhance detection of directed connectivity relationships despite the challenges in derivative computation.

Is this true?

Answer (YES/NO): NO